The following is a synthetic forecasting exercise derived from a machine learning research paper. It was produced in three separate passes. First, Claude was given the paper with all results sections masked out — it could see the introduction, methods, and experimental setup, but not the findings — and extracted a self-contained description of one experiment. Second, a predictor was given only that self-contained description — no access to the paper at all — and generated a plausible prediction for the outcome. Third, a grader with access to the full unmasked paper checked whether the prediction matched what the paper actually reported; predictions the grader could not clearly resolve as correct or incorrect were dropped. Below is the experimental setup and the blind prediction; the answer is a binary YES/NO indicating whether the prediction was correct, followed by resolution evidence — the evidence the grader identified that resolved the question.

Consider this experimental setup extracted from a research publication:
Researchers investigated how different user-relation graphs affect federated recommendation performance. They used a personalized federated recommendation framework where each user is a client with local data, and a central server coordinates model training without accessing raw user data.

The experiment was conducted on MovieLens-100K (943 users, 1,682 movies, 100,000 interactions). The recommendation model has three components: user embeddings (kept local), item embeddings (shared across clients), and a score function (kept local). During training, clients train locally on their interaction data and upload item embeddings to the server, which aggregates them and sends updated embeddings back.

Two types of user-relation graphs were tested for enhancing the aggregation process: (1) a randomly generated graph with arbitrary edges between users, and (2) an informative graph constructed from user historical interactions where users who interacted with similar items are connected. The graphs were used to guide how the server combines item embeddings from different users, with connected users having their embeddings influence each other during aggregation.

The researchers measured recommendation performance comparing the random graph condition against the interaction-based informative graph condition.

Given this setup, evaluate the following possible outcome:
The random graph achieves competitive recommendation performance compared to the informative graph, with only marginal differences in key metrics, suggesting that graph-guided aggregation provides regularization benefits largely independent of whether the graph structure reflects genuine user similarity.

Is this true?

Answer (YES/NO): NO